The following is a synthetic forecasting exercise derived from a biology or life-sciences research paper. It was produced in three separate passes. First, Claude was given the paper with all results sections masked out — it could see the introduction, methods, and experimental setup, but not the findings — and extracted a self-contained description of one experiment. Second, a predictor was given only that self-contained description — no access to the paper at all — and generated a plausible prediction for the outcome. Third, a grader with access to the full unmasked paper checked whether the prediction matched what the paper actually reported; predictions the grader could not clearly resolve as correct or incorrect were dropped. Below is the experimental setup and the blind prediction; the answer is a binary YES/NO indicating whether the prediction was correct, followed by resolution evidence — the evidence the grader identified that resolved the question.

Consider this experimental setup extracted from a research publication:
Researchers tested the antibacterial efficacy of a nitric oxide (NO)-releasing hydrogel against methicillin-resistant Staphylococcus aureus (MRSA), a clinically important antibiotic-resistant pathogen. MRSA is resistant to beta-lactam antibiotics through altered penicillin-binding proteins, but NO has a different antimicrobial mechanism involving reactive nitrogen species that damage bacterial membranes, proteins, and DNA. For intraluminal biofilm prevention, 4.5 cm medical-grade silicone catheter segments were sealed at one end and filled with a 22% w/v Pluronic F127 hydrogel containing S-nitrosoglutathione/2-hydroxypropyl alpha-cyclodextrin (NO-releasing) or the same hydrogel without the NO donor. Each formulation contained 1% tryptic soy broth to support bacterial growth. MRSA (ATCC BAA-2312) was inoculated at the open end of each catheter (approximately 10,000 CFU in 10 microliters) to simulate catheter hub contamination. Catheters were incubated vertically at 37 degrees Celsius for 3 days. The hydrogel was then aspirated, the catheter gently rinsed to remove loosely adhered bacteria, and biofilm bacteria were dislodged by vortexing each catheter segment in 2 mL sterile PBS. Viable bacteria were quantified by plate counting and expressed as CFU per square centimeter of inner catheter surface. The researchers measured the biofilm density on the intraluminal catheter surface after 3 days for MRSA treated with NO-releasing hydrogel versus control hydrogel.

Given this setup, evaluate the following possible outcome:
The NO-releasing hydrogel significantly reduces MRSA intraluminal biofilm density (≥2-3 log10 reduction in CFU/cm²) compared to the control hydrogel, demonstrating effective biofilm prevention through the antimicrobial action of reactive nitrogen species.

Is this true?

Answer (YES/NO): YES